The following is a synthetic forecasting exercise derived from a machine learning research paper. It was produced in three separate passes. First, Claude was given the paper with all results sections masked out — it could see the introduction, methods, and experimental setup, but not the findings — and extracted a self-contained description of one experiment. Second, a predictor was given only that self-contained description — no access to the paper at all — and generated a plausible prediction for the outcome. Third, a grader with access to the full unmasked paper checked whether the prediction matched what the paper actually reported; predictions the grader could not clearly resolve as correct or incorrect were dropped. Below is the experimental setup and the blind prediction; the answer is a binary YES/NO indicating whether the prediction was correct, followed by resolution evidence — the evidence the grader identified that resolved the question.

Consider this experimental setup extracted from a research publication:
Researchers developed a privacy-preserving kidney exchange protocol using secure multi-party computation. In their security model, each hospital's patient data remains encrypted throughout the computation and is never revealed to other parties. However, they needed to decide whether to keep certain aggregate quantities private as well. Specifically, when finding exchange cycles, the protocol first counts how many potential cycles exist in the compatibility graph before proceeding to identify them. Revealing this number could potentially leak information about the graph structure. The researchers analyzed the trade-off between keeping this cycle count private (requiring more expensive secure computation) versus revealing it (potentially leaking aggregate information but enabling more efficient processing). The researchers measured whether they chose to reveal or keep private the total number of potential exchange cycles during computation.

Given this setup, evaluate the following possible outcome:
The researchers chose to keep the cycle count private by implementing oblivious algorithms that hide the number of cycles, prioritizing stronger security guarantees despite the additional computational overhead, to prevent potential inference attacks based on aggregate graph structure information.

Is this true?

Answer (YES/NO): NO